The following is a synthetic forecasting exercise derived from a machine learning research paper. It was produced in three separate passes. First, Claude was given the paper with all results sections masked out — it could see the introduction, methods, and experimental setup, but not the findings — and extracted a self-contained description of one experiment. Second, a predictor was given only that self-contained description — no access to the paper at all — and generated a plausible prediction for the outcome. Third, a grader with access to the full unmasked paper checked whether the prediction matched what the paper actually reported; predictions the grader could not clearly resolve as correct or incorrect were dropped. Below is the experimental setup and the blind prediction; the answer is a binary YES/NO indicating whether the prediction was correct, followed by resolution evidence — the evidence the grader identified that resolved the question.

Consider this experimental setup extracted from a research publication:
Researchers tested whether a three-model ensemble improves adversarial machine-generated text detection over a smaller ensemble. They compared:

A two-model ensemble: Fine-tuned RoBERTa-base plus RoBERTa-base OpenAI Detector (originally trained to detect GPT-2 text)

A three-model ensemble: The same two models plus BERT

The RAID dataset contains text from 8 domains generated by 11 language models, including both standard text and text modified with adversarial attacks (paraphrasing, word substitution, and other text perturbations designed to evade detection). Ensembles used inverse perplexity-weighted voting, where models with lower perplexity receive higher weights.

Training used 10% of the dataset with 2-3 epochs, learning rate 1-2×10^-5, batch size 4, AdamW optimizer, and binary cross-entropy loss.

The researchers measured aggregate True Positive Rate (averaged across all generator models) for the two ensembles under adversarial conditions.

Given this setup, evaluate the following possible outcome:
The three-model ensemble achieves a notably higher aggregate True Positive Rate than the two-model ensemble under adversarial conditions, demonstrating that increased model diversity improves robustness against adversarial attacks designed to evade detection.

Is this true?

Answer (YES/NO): NO